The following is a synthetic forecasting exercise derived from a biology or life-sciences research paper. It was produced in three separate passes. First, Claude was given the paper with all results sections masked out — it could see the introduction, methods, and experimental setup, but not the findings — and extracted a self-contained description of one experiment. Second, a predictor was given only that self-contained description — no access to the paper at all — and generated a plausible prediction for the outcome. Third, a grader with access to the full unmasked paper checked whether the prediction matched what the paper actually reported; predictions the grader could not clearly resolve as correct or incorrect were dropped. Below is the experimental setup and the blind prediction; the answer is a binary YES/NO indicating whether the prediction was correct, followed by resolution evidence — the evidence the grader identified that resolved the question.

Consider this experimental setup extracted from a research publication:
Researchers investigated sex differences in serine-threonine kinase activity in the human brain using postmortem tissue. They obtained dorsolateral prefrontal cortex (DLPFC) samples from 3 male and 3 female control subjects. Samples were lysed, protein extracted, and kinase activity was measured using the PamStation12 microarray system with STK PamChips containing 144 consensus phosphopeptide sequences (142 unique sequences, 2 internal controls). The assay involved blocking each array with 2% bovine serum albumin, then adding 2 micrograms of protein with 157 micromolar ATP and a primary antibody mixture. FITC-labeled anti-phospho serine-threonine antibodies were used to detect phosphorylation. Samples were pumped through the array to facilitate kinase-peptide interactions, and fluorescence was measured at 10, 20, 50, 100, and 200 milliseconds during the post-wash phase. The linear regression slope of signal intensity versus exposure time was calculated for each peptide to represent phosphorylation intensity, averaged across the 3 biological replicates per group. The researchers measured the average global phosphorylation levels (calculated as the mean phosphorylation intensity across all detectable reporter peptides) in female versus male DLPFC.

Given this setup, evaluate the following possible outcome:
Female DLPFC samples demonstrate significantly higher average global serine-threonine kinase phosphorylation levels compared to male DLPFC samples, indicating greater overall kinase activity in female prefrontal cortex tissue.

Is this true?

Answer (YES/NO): NO